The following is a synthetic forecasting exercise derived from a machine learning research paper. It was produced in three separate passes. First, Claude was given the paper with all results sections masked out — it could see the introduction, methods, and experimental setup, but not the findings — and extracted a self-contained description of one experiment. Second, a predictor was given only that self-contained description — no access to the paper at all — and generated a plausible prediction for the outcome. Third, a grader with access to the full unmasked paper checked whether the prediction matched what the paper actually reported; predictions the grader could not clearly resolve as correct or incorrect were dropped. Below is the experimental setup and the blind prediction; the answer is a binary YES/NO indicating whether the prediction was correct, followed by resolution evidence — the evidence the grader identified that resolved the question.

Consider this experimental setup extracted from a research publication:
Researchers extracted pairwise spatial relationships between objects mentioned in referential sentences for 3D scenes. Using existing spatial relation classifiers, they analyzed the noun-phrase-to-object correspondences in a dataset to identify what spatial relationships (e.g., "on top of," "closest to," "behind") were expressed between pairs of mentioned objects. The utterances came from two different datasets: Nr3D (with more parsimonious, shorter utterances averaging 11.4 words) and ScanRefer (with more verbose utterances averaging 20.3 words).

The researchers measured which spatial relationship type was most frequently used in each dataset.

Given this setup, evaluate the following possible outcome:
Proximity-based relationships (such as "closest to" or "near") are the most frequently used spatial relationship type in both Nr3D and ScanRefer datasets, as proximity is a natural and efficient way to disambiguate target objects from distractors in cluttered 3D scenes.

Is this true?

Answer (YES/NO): NO